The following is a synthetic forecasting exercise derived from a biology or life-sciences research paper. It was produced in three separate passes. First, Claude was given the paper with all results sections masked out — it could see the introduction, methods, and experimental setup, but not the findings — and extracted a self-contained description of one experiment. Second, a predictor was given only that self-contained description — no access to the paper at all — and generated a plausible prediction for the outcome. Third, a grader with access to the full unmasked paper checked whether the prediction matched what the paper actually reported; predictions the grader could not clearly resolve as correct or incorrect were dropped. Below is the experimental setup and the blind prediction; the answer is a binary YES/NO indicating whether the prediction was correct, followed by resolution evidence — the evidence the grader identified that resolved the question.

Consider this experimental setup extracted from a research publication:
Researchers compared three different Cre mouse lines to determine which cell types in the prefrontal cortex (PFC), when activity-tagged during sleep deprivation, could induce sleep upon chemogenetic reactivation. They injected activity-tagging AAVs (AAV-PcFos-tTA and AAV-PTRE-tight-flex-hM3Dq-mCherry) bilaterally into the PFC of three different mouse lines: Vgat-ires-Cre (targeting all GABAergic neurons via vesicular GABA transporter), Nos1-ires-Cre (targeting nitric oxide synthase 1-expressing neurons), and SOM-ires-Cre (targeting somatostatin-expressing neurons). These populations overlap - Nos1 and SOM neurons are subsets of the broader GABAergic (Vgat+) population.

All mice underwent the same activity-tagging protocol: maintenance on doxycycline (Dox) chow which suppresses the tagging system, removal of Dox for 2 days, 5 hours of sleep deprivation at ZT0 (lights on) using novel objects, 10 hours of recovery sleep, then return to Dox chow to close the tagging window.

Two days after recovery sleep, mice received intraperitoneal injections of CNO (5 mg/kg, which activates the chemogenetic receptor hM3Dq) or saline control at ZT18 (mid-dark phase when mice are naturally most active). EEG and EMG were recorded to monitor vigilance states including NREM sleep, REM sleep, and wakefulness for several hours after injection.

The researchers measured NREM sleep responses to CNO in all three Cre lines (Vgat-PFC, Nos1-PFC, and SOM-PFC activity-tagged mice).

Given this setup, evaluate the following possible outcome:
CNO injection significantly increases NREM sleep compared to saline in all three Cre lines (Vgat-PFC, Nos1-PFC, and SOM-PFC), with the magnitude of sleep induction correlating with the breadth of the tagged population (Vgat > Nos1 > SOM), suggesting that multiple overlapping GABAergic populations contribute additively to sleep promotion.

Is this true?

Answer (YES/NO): NO